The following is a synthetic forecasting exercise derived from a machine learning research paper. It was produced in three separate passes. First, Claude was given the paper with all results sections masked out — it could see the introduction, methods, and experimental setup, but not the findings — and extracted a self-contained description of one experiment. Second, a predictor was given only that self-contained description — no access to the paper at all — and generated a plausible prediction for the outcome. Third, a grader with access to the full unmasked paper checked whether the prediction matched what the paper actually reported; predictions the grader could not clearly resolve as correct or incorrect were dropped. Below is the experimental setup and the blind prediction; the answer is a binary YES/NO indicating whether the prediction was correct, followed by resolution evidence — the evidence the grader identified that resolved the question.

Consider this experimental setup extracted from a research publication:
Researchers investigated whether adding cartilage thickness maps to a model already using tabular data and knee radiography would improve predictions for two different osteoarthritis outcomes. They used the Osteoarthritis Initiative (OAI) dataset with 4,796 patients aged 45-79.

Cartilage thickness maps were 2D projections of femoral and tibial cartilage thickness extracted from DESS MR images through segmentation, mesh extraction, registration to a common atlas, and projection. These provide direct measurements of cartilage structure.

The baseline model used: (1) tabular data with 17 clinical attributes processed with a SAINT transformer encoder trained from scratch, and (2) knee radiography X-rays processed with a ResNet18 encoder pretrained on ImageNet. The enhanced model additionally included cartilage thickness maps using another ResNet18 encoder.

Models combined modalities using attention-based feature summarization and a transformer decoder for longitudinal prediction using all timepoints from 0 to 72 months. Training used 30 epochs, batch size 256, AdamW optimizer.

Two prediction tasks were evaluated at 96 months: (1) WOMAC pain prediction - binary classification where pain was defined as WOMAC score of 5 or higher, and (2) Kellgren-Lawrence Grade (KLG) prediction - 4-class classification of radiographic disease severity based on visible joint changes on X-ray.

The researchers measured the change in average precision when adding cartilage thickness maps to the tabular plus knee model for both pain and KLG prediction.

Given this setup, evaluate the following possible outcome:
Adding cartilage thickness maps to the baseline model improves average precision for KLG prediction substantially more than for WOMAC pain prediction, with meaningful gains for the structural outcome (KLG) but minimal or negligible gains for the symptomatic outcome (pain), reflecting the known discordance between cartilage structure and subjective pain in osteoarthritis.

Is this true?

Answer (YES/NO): NO